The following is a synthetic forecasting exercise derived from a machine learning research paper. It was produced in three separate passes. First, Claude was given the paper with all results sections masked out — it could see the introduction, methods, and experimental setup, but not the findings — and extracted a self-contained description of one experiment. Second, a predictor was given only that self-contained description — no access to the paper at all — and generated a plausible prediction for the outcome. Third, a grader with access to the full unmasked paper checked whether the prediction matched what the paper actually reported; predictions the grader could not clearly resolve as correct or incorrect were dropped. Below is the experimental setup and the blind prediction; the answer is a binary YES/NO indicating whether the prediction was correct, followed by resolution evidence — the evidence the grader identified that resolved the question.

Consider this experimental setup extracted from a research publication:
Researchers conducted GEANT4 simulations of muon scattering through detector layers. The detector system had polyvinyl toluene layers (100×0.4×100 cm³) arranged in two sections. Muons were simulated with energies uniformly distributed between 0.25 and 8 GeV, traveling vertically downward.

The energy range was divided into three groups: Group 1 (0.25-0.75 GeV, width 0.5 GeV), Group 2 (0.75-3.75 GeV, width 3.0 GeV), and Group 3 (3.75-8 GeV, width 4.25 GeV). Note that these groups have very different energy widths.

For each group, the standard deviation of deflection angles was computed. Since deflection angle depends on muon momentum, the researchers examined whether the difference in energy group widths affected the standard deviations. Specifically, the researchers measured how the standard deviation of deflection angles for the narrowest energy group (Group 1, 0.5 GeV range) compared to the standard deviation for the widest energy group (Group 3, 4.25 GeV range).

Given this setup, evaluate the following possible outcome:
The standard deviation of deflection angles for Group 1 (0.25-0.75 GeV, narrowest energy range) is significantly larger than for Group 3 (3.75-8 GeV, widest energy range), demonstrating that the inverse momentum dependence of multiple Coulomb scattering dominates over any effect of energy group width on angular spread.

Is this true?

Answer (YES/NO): YES